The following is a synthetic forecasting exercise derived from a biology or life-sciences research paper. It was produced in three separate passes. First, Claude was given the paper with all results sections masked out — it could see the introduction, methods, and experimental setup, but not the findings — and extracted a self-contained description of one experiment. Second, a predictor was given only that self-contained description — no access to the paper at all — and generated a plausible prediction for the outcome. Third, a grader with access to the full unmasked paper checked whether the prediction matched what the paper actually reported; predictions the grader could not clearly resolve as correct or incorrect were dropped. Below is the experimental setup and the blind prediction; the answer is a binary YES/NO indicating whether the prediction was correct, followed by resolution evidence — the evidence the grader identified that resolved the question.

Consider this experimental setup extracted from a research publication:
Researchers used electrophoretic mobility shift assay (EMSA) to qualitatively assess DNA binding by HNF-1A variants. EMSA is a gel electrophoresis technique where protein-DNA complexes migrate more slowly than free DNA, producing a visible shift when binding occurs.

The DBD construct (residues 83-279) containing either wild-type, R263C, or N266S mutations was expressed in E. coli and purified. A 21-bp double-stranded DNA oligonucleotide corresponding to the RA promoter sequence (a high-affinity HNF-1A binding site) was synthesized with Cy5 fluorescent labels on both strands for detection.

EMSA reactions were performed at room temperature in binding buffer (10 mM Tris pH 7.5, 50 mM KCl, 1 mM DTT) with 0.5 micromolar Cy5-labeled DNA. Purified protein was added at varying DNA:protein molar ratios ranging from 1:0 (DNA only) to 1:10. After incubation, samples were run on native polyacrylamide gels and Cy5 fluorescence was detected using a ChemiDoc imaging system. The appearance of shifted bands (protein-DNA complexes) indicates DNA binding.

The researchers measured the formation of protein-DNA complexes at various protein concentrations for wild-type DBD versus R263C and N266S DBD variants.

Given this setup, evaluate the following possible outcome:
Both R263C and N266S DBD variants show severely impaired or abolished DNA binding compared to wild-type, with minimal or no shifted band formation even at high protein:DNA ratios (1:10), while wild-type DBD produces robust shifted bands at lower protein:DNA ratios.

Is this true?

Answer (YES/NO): NO